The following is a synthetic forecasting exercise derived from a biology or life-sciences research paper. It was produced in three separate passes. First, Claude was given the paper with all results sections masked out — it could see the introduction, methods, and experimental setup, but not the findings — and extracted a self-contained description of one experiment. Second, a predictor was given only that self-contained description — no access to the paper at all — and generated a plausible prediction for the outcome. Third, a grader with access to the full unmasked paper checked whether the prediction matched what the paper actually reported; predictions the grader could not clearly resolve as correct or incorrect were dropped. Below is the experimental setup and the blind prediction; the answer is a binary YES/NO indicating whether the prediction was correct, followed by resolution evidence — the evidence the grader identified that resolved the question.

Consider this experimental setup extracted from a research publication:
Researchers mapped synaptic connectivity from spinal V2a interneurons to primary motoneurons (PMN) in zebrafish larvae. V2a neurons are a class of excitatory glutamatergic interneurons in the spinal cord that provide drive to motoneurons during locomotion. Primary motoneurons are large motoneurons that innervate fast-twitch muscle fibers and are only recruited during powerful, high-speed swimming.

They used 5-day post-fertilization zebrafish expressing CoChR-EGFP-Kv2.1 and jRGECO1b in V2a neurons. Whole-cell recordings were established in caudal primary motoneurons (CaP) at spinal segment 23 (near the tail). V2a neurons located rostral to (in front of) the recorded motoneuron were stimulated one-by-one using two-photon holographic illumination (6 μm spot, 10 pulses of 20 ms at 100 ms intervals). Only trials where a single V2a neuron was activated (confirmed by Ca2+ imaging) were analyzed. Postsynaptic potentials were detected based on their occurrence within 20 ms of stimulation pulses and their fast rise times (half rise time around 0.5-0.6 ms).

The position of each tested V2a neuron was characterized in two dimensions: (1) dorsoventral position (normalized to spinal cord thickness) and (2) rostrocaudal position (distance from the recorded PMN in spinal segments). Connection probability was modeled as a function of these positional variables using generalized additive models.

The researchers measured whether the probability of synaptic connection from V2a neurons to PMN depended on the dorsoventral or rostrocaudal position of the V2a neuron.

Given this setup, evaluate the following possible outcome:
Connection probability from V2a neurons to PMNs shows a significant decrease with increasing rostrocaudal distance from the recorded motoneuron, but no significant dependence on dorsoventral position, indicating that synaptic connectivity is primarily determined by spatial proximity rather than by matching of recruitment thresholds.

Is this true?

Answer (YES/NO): NO